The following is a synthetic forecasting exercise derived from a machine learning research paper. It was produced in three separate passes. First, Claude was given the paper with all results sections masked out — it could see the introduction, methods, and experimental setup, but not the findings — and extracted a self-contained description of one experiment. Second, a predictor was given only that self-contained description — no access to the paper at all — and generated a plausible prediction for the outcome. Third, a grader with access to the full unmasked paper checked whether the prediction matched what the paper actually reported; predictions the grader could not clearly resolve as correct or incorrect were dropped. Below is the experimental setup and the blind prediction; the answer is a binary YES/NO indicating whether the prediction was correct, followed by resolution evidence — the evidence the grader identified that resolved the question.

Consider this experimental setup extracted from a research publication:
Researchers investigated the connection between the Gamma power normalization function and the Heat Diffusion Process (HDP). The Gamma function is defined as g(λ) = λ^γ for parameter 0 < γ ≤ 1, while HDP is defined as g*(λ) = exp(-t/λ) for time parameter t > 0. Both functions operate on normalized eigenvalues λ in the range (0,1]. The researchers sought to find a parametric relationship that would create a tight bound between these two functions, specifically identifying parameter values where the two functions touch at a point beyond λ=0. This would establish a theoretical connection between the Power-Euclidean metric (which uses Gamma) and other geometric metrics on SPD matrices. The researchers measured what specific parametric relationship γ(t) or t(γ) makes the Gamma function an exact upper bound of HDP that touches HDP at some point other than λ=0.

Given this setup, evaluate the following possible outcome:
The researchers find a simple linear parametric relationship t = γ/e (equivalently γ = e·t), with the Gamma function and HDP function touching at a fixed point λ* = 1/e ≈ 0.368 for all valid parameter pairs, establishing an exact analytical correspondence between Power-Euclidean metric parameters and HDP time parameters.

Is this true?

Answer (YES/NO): YES